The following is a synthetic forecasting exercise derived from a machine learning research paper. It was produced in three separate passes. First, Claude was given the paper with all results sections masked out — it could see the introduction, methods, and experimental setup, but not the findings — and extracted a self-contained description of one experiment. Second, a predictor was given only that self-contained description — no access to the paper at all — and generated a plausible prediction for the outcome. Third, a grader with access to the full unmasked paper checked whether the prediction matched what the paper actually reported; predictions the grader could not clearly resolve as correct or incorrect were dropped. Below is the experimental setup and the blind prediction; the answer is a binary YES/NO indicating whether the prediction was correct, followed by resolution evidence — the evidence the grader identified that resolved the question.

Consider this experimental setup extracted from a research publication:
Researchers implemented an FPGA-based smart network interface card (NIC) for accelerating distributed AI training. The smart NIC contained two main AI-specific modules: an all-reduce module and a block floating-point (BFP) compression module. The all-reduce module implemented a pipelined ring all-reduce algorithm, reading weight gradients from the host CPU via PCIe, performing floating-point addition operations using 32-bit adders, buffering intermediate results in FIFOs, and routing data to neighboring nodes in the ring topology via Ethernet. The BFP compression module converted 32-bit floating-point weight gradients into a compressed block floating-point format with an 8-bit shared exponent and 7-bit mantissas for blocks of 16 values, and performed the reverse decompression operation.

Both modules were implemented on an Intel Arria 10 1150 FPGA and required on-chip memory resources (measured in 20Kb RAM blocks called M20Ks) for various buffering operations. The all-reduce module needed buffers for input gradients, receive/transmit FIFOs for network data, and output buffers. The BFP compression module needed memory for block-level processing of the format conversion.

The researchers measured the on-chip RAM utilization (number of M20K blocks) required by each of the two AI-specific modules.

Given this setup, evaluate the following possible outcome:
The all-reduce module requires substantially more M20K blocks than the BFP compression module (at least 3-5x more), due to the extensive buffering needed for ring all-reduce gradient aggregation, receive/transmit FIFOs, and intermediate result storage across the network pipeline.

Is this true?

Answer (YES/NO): NO